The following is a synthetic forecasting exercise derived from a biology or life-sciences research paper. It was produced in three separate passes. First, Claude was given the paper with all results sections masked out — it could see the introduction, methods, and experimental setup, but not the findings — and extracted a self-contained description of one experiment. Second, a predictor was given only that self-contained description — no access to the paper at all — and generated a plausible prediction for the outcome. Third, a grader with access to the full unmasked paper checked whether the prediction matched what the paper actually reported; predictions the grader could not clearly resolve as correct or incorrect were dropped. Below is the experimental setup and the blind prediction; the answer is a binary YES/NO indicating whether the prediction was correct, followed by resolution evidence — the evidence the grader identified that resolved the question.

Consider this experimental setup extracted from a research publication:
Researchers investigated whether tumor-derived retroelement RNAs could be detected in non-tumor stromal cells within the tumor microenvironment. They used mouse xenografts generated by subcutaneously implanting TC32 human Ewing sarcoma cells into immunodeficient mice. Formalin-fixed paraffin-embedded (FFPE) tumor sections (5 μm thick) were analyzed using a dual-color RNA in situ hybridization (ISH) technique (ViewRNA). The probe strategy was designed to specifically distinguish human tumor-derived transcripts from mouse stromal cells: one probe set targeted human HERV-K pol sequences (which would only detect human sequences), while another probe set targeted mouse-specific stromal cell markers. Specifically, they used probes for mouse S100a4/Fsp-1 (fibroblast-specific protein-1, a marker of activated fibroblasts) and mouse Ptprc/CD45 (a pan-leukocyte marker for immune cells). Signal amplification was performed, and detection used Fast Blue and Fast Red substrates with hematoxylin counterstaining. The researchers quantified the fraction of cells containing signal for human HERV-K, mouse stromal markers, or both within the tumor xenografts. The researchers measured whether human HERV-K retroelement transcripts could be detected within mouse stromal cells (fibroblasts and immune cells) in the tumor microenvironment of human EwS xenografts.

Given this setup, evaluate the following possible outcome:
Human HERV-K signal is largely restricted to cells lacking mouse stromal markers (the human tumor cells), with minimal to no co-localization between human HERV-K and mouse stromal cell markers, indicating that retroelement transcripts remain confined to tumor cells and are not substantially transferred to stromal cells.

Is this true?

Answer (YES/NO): NO